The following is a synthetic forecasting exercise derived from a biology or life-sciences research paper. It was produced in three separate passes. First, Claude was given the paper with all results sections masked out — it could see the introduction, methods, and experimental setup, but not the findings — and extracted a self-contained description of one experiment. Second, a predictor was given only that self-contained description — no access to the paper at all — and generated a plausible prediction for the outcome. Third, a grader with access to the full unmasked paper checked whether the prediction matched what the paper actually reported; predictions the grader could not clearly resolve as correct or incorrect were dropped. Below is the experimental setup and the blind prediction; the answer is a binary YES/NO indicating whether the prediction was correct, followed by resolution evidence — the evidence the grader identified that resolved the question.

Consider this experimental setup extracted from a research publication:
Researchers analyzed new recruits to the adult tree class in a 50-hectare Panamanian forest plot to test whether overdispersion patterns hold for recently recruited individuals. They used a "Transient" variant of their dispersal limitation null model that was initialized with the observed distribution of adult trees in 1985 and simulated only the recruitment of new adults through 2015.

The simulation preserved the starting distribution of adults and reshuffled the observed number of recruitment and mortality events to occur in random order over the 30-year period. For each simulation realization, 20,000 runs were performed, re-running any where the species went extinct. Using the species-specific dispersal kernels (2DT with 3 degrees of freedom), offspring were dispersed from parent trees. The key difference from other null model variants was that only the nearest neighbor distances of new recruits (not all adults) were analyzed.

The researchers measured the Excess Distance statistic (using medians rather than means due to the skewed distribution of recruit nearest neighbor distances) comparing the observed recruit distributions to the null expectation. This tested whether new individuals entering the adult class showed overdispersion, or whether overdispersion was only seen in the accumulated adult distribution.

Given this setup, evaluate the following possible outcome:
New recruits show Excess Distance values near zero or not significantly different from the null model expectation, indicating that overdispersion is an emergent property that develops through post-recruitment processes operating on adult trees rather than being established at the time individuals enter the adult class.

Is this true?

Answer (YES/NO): NO